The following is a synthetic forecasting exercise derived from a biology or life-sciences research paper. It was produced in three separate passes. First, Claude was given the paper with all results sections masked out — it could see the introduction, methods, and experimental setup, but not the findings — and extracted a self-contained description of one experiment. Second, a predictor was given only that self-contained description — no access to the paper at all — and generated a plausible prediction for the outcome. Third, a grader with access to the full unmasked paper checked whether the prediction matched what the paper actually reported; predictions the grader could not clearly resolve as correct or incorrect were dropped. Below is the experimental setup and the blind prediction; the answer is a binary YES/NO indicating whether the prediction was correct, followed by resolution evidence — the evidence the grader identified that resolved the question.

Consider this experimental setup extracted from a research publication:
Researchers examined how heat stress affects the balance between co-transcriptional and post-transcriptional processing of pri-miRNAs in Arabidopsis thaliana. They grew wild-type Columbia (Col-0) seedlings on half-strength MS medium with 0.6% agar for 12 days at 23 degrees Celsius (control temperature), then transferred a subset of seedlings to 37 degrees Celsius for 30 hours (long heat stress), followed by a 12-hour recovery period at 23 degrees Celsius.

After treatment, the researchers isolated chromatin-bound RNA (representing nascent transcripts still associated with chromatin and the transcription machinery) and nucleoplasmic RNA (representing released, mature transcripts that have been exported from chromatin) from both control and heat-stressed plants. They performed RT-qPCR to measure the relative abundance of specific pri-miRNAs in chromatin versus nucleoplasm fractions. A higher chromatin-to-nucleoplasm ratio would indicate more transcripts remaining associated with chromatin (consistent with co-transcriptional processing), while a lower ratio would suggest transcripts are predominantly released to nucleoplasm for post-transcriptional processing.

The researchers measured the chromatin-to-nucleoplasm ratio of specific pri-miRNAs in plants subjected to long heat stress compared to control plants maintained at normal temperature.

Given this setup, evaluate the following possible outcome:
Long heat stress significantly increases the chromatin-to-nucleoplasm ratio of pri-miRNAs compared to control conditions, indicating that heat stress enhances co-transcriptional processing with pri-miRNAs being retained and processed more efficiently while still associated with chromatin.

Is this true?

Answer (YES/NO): NO